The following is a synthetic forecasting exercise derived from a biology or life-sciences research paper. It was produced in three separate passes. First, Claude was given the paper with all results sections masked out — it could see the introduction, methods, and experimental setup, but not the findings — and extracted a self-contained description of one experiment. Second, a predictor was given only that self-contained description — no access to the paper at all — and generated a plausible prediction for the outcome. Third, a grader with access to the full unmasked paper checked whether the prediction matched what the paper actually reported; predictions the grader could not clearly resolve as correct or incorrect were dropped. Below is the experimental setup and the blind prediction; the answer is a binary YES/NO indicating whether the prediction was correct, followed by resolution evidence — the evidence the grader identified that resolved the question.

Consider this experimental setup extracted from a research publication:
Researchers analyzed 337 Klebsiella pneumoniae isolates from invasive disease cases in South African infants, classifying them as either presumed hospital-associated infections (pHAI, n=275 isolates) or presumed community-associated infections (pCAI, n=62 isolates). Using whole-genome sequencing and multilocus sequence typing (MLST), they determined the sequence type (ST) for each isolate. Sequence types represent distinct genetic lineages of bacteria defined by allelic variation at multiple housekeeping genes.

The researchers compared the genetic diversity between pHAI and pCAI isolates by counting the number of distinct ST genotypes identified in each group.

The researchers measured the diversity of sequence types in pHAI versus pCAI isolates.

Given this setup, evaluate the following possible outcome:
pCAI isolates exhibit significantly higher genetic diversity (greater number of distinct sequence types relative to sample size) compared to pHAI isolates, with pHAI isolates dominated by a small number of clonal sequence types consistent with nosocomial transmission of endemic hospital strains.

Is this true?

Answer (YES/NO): NO